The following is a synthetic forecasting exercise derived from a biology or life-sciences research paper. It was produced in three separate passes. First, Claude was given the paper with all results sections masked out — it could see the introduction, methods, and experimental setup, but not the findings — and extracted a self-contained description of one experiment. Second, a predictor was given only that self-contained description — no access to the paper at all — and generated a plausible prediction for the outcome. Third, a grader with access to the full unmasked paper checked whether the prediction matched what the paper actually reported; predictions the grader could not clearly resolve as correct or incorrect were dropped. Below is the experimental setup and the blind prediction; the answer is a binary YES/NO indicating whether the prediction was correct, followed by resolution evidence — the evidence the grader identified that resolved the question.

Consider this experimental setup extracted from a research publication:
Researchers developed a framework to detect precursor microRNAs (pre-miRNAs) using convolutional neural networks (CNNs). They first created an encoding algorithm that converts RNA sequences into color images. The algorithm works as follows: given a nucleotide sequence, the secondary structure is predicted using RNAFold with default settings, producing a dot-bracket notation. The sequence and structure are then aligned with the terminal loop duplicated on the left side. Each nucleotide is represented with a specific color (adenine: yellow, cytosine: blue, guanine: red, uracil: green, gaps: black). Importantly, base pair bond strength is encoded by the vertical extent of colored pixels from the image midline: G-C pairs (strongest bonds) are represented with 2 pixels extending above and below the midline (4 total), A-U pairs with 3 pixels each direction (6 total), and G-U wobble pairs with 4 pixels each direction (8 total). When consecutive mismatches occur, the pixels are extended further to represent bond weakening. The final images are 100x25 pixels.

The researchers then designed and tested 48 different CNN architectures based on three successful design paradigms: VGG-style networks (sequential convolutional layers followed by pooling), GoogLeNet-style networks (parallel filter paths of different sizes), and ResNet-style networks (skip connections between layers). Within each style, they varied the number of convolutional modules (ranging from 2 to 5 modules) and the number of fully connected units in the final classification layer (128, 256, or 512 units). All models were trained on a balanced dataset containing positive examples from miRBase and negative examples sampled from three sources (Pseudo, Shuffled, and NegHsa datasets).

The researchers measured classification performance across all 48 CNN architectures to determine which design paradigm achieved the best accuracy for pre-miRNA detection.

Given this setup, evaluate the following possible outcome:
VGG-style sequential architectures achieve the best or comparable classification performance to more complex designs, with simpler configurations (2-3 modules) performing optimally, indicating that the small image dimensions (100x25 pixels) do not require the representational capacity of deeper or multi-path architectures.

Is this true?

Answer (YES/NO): YES